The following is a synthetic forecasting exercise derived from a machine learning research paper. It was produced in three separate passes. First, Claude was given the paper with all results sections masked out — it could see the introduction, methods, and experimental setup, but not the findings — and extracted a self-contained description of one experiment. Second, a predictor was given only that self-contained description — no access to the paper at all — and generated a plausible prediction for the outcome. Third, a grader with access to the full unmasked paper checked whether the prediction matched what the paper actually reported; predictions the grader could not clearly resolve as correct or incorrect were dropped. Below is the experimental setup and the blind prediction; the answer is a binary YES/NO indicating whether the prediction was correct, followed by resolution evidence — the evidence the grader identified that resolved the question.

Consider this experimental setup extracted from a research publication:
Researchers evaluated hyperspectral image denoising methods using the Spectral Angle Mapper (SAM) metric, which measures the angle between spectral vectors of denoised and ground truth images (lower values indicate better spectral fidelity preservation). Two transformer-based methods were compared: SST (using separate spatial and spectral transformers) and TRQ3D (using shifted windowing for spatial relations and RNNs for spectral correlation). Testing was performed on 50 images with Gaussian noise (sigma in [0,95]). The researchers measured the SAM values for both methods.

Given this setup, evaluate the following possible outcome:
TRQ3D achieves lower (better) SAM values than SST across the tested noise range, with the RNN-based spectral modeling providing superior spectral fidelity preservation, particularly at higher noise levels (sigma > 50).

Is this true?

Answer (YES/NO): NO